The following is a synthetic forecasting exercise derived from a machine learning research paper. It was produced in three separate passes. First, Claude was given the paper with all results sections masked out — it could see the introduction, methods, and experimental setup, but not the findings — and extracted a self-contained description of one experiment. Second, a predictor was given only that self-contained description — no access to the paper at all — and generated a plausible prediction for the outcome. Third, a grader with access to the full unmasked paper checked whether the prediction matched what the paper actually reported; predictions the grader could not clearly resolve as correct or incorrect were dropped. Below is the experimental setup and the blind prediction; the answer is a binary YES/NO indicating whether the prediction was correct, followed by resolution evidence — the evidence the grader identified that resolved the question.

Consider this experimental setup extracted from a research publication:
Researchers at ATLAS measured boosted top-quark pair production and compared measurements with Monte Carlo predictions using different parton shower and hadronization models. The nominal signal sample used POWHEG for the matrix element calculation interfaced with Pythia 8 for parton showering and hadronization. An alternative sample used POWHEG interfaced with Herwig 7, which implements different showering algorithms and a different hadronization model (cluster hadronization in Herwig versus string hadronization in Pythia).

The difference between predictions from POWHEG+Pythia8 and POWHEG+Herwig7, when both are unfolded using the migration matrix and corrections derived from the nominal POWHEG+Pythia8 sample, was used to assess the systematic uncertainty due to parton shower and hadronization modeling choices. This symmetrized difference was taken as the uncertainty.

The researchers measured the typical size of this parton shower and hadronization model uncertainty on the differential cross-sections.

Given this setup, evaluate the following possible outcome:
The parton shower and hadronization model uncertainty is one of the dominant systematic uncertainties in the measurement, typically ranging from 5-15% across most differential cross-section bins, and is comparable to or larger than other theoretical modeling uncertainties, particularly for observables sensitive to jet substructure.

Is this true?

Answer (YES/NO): NO